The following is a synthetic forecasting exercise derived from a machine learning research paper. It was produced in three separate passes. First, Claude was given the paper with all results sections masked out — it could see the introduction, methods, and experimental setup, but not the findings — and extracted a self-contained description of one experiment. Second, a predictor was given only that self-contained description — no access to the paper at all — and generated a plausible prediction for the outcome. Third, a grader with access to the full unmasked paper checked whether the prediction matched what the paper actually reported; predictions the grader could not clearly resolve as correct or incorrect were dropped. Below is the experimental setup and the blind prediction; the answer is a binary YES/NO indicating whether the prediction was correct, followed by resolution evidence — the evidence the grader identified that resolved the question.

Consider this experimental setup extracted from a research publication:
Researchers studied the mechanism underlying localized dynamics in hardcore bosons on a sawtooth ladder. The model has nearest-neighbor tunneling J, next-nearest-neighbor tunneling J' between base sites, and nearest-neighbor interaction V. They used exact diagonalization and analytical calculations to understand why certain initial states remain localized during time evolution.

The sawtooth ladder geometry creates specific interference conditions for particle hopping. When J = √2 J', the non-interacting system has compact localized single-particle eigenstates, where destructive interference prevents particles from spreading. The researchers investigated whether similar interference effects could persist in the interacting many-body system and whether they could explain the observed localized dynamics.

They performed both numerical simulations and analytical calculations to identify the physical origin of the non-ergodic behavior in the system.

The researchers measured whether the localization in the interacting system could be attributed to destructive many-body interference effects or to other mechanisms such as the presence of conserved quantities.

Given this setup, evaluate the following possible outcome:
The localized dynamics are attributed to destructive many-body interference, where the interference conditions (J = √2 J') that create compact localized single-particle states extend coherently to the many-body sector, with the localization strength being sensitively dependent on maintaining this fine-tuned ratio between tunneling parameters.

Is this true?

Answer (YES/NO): NO